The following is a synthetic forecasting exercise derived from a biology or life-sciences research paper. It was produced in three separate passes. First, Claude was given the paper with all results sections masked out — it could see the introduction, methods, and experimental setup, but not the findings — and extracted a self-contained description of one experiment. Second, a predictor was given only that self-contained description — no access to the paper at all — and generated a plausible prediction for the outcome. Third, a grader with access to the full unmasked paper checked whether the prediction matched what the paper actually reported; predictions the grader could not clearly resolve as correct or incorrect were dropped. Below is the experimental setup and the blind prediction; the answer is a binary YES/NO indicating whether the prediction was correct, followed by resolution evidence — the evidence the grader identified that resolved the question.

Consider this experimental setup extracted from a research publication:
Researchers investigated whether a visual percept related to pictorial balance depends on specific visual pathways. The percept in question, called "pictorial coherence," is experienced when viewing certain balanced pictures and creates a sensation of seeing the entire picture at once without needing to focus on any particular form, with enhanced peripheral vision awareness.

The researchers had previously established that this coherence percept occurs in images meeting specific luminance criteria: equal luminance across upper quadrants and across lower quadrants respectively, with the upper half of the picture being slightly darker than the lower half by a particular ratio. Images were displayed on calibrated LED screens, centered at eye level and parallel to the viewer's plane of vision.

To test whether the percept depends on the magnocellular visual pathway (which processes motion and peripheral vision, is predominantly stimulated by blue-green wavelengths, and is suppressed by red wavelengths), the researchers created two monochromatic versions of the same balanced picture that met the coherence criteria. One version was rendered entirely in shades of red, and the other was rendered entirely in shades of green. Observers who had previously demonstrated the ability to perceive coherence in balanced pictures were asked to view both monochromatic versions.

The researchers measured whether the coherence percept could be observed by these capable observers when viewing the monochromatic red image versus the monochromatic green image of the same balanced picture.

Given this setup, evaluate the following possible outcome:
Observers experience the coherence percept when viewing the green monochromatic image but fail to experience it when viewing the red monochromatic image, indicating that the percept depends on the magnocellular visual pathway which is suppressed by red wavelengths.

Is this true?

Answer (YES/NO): YES